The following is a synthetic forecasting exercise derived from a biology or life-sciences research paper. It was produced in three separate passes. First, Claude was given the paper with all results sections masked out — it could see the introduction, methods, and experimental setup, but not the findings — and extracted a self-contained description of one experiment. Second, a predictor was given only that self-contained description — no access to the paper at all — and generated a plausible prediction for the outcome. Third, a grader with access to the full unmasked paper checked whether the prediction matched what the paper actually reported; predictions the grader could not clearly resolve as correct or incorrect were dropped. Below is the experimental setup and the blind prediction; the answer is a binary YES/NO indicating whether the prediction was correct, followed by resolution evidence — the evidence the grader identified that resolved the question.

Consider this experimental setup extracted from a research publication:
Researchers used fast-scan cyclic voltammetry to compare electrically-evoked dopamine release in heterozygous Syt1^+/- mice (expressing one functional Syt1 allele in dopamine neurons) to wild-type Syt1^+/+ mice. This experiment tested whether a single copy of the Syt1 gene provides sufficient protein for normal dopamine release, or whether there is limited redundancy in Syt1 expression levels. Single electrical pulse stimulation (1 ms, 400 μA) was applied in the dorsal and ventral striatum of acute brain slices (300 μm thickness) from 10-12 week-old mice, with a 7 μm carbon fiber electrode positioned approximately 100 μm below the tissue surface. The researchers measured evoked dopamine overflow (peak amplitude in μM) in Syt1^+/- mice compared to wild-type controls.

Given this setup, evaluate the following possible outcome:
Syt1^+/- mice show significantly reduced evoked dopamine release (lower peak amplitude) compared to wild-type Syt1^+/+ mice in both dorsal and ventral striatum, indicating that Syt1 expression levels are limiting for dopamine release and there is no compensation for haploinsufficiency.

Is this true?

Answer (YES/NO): NO